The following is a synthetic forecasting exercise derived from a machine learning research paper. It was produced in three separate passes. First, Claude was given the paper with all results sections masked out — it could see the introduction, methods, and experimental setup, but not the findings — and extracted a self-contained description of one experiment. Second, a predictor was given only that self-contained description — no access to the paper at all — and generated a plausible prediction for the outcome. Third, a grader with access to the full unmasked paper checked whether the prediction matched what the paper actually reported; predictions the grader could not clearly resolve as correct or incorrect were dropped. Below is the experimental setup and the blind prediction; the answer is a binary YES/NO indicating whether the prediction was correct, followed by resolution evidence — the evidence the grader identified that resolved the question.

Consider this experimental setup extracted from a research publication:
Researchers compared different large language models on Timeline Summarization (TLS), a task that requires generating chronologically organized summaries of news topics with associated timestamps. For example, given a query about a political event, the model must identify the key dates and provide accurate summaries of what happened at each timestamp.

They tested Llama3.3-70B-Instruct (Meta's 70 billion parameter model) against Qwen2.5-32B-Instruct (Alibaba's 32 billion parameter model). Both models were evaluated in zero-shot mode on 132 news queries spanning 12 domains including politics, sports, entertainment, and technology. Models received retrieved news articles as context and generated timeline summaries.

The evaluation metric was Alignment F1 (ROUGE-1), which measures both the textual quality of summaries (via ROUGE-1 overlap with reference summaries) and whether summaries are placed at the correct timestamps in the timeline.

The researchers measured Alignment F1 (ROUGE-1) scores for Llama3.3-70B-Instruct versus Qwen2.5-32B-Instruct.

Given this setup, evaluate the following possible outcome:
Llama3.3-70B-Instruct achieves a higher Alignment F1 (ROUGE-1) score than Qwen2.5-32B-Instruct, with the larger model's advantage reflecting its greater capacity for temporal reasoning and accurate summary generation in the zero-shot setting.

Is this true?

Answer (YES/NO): NO